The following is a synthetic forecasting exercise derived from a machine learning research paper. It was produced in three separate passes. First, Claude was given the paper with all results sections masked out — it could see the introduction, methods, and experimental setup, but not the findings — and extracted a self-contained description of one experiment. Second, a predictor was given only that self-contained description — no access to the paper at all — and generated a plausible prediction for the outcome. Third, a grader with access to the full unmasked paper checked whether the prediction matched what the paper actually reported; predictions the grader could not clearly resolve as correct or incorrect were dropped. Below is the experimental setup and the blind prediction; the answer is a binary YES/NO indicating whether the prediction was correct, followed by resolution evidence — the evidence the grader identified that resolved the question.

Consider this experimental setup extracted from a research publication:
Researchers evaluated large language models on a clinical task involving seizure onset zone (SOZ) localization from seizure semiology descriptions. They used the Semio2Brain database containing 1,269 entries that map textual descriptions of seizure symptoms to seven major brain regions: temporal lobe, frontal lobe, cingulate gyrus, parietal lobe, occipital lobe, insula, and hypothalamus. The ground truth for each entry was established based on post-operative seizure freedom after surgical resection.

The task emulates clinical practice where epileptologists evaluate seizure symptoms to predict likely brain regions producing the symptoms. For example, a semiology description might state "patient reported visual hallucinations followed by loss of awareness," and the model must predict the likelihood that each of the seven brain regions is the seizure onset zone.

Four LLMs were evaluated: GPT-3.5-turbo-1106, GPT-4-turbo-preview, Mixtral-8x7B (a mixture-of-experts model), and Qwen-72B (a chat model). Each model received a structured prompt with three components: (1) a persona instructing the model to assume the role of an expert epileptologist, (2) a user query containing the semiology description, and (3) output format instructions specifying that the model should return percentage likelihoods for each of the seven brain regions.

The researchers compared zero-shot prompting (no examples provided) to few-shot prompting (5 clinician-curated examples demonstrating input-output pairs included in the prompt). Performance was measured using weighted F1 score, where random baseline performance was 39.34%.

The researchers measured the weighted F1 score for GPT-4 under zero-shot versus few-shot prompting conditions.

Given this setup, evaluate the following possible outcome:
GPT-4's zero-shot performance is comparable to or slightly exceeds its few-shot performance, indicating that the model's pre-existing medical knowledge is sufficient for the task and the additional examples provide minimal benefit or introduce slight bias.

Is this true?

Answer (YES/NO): YES